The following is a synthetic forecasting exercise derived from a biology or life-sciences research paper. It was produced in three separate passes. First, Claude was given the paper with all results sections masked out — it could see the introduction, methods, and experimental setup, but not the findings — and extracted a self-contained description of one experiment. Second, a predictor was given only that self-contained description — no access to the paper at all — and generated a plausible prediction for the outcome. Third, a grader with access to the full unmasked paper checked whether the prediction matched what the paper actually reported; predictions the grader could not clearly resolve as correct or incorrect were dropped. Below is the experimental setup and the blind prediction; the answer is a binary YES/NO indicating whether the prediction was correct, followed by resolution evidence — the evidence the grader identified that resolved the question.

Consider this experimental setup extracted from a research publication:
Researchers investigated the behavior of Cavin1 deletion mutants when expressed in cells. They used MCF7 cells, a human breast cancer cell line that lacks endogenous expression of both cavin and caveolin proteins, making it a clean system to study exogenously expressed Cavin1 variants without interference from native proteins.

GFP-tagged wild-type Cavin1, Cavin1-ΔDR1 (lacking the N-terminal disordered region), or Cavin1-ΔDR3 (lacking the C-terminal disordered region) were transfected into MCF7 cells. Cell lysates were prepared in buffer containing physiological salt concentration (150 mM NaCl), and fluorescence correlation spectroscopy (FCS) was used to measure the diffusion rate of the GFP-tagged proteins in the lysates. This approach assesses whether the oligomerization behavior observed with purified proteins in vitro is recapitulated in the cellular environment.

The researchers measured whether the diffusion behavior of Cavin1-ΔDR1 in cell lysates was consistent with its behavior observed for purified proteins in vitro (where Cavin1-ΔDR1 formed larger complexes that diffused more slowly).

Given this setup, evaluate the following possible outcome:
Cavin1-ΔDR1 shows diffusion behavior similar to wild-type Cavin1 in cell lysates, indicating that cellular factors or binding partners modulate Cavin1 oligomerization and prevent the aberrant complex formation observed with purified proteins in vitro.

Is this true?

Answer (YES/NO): YES